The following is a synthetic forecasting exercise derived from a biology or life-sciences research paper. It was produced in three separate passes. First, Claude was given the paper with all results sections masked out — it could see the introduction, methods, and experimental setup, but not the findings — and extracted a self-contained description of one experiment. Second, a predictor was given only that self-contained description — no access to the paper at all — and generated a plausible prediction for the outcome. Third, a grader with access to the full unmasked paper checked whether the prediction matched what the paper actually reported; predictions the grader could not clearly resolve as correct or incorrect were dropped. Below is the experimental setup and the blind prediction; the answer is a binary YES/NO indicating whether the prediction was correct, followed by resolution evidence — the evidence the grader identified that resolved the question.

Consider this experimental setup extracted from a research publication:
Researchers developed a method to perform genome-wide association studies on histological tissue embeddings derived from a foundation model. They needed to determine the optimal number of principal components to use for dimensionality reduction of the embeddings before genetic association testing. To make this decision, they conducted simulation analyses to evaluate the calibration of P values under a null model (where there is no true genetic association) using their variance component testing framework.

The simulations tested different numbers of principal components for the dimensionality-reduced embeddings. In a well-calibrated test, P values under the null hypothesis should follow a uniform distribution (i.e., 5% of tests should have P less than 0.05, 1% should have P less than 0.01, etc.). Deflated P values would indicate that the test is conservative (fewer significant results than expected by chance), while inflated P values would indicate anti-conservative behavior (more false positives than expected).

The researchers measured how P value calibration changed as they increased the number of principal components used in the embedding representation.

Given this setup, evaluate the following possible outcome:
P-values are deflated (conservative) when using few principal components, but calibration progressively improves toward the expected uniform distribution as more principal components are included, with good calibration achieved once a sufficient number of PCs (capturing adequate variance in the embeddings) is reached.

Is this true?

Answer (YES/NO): NO